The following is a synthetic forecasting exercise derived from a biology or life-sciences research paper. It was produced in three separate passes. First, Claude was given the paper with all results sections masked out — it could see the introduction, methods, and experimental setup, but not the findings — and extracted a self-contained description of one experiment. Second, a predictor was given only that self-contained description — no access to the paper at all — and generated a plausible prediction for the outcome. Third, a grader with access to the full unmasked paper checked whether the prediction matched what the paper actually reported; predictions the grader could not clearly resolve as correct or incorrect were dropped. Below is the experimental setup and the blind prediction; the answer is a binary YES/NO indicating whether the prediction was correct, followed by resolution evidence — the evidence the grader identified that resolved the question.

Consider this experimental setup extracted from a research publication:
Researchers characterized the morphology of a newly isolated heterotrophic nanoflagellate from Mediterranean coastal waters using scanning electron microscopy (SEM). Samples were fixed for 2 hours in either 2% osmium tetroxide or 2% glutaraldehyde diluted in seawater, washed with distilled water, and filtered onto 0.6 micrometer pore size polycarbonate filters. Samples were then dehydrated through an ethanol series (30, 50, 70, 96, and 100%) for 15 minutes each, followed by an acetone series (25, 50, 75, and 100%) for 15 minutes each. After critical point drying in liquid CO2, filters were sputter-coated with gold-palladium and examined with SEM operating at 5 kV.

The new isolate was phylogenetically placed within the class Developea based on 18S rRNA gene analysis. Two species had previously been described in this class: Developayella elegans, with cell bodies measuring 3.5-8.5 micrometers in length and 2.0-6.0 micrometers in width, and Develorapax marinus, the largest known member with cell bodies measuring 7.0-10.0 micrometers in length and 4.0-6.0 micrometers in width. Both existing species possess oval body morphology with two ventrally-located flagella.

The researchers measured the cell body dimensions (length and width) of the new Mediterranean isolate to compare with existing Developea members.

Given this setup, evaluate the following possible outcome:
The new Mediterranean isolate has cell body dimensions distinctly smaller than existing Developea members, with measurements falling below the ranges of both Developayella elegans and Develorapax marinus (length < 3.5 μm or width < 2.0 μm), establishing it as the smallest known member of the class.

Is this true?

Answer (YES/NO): NO